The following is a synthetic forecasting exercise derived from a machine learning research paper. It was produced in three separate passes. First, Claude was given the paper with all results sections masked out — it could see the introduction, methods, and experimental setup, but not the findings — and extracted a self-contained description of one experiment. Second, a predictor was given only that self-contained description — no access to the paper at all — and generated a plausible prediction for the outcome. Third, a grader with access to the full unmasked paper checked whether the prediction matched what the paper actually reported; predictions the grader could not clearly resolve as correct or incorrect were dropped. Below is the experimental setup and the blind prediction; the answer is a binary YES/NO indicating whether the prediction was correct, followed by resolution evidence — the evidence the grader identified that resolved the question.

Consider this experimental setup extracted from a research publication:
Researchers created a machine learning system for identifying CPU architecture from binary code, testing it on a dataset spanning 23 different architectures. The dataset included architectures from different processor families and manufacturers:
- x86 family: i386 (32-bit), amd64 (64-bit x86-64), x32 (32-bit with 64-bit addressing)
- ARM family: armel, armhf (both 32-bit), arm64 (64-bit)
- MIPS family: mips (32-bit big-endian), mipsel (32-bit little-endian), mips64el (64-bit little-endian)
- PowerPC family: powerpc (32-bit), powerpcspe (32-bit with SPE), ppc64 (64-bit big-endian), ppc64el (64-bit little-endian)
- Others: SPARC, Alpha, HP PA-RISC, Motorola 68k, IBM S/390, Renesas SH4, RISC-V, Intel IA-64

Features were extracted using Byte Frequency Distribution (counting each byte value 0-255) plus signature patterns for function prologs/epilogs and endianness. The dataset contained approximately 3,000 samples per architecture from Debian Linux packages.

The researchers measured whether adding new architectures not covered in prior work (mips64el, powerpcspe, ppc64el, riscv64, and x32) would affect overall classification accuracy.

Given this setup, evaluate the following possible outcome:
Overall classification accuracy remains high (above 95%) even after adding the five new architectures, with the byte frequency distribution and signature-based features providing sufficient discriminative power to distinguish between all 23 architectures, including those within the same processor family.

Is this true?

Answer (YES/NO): YES